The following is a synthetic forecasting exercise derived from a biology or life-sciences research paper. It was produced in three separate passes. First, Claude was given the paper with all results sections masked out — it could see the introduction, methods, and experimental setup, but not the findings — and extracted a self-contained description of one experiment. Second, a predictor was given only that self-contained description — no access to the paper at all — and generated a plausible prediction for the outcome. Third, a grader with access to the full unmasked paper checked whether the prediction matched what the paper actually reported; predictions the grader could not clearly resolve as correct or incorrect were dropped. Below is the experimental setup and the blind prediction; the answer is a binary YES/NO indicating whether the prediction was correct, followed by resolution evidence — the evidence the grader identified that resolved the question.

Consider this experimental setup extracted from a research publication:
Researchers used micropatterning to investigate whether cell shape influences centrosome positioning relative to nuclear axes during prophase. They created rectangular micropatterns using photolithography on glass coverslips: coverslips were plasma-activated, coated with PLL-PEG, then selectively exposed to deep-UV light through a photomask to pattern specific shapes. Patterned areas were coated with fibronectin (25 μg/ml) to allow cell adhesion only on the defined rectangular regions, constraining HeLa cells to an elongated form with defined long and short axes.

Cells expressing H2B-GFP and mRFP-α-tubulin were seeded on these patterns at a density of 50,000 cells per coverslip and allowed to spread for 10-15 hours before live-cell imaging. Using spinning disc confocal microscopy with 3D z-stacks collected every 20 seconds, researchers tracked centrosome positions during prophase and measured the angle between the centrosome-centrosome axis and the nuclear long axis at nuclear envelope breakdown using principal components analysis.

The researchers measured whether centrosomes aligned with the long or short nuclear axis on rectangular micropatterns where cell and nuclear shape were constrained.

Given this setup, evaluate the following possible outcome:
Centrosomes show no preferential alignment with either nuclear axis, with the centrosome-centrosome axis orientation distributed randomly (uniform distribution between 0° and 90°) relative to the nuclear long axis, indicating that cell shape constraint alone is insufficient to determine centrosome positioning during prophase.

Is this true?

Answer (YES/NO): NO